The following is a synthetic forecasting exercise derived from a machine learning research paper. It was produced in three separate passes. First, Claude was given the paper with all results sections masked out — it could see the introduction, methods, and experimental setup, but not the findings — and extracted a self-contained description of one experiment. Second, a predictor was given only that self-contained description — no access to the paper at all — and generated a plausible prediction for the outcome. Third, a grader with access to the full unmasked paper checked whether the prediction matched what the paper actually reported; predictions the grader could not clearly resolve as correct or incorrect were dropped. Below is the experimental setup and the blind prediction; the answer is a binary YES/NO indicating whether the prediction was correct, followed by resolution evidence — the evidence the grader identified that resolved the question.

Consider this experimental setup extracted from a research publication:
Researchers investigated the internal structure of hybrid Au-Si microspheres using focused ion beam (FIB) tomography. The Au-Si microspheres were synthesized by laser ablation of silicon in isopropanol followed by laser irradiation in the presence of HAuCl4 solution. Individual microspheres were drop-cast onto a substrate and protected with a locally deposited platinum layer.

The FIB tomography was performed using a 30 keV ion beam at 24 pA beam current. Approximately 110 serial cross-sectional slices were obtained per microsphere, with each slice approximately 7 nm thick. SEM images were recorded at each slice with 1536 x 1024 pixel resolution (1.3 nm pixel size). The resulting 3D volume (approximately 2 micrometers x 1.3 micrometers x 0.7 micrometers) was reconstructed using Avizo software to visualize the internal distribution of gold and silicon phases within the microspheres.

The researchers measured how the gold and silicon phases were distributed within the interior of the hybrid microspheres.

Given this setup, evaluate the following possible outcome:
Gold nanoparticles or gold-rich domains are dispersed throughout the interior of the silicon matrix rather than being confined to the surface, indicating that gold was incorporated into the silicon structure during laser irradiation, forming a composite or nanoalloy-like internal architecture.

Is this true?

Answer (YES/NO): NO